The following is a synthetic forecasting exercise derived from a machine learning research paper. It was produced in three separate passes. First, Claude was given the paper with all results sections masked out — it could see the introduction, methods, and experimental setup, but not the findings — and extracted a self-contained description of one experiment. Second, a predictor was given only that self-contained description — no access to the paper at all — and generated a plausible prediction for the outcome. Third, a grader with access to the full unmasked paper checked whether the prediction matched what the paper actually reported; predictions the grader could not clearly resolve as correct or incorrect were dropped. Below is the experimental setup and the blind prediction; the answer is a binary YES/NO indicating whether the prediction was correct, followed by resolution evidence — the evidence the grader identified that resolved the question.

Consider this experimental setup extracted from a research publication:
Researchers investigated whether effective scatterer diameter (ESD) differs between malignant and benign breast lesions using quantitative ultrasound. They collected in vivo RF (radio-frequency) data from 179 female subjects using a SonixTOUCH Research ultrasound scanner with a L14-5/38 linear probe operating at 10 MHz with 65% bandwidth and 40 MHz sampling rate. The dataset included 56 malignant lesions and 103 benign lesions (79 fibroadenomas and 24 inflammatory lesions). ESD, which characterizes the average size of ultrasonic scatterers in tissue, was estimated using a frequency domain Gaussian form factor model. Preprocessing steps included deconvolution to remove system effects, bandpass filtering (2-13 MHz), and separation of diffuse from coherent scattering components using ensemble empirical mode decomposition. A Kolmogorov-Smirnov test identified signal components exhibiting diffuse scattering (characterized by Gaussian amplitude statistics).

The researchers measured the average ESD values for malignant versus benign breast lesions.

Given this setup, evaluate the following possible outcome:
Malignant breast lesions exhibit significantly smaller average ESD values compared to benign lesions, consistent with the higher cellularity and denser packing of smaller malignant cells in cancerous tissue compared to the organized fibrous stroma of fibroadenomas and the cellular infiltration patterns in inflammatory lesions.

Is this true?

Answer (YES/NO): NO